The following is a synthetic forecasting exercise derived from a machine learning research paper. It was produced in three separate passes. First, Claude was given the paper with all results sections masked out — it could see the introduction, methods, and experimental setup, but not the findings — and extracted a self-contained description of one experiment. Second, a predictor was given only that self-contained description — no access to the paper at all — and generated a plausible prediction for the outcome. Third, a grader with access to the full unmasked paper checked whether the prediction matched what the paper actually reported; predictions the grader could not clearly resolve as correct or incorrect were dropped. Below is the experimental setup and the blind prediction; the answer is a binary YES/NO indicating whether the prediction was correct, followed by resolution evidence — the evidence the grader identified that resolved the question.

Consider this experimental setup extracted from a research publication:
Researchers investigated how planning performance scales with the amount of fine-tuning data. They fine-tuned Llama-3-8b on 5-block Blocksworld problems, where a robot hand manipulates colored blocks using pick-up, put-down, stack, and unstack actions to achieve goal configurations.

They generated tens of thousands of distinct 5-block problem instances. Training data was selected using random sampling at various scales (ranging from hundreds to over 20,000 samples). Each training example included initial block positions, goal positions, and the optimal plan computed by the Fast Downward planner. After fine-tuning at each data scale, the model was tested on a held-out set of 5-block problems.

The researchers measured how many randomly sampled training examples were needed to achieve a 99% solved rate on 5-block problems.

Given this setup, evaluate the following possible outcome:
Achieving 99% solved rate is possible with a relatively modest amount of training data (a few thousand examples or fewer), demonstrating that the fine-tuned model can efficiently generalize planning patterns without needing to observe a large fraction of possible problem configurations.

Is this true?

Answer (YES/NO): NO